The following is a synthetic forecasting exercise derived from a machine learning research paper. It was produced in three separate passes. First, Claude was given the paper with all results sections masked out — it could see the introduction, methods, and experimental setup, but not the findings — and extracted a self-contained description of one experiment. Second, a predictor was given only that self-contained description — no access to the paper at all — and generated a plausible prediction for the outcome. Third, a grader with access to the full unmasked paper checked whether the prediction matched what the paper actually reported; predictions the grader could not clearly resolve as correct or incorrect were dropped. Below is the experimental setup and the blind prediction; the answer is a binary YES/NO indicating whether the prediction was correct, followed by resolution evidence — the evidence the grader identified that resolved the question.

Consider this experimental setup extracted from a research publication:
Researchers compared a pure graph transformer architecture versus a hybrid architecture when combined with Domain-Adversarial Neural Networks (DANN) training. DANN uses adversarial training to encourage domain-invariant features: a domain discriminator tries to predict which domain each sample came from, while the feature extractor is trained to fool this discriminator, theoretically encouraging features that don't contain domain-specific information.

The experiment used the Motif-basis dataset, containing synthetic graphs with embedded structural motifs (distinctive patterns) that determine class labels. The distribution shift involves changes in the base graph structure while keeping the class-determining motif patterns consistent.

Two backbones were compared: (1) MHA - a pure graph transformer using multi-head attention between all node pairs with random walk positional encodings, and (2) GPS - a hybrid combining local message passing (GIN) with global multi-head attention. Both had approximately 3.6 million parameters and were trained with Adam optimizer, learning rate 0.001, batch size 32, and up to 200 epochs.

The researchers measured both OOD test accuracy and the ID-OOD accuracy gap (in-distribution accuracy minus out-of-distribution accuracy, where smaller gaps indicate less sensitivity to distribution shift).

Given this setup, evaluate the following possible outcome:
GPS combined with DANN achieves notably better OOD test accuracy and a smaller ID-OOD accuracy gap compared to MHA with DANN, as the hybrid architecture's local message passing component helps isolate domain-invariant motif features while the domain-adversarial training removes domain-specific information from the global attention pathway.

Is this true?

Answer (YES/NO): NO